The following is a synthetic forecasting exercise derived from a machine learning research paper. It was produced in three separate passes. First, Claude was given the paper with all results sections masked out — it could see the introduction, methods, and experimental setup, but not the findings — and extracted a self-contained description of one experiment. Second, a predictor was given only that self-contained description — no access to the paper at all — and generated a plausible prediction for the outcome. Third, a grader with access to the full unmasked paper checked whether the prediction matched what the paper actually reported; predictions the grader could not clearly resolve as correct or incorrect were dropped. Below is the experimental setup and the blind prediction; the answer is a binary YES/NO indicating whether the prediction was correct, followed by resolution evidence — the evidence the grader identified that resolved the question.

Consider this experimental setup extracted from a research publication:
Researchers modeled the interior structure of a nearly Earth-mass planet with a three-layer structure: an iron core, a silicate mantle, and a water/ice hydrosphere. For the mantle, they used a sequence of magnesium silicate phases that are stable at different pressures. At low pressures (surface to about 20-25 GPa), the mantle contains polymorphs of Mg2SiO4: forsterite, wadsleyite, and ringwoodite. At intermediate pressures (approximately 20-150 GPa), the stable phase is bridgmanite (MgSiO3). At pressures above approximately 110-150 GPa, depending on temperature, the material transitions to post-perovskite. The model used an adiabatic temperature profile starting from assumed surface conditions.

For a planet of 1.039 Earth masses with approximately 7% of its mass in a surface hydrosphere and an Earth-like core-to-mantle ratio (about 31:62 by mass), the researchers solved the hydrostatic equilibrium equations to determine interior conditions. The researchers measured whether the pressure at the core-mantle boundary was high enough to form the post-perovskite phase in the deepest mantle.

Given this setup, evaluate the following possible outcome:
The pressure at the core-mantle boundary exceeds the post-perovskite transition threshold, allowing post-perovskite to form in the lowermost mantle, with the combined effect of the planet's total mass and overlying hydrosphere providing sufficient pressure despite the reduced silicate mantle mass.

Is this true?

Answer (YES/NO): YES